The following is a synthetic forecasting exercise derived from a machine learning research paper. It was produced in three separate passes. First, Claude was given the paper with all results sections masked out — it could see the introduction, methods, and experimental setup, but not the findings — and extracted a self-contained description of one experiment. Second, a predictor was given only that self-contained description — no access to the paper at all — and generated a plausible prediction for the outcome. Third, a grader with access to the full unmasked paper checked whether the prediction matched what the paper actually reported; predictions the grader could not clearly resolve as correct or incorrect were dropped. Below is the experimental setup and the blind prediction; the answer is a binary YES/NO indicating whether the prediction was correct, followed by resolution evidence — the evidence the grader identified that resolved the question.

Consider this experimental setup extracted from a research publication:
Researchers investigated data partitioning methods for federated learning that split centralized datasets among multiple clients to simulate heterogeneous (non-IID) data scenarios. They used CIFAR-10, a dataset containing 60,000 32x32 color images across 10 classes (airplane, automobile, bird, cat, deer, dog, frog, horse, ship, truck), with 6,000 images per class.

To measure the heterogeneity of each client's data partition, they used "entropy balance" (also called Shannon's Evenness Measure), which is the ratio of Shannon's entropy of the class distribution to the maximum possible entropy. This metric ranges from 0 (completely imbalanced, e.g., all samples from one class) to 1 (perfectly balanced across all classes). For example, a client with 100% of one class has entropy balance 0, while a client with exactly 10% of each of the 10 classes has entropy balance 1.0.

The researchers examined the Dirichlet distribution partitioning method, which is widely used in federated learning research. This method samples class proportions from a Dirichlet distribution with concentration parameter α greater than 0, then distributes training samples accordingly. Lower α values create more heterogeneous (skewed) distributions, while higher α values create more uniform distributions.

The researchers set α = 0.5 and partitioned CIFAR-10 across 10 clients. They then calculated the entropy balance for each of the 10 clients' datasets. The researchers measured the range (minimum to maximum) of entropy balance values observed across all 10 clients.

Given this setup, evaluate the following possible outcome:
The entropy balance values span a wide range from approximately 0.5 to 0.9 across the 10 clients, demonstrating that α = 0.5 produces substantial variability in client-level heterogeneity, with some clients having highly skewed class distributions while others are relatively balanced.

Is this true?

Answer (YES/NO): NO